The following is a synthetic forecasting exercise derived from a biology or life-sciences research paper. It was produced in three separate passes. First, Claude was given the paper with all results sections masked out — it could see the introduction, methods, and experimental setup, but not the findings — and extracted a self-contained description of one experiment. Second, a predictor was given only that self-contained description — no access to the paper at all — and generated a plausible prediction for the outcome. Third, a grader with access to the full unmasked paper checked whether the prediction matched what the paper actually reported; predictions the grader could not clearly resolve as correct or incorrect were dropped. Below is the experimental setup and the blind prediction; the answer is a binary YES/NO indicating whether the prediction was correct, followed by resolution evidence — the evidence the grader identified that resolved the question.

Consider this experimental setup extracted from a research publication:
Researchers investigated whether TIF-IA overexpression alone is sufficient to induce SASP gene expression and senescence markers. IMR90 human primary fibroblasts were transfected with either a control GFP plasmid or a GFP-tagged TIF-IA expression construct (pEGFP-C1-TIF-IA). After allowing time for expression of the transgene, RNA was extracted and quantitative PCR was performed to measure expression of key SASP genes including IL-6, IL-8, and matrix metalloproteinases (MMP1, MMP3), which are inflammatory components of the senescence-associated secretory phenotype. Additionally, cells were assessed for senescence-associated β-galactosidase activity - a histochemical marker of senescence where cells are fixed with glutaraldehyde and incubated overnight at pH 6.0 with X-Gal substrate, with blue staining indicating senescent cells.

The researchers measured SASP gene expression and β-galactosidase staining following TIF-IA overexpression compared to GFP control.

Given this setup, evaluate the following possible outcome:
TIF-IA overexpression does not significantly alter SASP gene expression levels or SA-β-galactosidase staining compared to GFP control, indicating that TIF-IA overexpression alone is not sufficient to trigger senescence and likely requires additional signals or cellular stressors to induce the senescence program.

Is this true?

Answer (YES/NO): NO